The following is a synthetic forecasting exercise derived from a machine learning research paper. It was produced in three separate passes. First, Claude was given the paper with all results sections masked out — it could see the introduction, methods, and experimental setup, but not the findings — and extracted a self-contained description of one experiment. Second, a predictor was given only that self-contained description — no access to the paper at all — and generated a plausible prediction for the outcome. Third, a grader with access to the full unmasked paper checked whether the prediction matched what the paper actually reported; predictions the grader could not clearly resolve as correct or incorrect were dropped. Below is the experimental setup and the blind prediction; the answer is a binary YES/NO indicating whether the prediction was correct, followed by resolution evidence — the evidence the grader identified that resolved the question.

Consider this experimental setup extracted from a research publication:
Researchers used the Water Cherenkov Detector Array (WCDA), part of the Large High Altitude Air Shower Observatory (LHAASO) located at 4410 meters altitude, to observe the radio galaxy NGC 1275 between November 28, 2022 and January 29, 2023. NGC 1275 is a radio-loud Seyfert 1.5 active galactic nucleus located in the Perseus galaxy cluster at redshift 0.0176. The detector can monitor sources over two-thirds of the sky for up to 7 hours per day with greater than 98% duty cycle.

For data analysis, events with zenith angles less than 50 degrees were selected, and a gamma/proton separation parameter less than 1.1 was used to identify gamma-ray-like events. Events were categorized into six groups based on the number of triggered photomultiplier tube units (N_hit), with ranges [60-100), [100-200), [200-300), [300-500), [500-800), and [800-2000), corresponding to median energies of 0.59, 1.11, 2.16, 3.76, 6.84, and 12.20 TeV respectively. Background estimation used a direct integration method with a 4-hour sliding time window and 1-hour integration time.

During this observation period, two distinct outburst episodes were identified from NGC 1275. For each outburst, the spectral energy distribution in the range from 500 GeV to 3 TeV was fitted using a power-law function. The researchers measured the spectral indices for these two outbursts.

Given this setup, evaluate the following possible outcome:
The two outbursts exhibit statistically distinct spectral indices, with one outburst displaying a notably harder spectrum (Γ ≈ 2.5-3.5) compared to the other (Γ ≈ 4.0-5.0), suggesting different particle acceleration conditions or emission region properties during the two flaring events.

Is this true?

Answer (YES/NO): NO